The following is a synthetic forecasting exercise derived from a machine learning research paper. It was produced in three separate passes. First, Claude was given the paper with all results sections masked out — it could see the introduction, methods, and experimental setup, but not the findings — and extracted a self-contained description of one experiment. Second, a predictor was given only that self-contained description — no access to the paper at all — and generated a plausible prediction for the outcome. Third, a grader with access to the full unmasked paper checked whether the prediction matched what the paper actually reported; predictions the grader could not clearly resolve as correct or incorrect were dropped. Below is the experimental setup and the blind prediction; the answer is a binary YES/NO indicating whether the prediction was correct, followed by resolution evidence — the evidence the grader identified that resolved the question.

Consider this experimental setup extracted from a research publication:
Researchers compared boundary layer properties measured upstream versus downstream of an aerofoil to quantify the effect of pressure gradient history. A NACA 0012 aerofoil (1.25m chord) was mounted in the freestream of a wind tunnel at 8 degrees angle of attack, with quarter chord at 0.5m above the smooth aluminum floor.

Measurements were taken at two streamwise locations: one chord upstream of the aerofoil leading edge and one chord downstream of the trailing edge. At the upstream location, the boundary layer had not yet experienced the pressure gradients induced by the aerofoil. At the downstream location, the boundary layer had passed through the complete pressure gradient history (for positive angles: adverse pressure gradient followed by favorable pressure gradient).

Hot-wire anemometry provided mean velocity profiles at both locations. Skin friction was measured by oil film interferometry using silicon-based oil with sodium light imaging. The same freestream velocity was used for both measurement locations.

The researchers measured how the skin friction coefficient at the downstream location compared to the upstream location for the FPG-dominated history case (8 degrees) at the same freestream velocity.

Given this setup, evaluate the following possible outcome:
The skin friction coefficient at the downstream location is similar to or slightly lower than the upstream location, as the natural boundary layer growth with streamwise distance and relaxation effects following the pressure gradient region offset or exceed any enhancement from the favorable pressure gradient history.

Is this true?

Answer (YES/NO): NO